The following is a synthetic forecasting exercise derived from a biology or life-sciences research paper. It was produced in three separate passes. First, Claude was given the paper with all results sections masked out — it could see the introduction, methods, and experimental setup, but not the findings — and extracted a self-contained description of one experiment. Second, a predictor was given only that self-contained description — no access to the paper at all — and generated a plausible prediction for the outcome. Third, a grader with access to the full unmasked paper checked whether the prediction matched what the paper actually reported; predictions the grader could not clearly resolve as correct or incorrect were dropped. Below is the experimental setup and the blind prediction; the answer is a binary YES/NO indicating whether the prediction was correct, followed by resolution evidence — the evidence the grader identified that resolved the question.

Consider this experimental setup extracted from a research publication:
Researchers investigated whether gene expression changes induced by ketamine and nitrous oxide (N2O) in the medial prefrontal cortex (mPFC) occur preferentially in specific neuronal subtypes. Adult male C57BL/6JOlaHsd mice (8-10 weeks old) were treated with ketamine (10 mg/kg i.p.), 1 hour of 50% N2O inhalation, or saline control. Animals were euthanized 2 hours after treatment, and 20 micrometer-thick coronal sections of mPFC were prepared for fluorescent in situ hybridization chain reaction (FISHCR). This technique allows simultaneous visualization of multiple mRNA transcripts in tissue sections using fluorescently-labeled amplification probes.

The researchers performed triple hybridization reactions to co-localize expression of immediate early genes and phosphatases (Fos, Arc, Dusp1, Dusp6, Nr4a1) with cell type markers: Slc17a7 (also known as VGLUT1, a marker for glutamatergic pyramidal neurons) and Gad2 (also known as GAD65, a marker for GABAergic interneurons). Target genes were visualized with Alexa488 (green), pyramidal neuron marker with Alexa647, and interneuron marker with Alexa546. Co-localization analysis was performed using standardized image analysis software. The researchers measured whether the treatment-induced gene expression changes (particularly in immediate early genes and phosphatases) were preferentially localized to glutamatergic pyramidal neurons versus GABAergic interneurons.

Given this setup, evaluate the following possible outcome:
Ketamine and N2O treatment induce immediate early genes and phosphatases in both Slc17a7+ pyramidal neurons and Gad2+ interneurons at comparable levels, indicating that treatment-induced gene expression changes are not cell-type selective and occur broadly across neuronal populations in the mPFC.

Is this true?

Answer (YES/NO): NO